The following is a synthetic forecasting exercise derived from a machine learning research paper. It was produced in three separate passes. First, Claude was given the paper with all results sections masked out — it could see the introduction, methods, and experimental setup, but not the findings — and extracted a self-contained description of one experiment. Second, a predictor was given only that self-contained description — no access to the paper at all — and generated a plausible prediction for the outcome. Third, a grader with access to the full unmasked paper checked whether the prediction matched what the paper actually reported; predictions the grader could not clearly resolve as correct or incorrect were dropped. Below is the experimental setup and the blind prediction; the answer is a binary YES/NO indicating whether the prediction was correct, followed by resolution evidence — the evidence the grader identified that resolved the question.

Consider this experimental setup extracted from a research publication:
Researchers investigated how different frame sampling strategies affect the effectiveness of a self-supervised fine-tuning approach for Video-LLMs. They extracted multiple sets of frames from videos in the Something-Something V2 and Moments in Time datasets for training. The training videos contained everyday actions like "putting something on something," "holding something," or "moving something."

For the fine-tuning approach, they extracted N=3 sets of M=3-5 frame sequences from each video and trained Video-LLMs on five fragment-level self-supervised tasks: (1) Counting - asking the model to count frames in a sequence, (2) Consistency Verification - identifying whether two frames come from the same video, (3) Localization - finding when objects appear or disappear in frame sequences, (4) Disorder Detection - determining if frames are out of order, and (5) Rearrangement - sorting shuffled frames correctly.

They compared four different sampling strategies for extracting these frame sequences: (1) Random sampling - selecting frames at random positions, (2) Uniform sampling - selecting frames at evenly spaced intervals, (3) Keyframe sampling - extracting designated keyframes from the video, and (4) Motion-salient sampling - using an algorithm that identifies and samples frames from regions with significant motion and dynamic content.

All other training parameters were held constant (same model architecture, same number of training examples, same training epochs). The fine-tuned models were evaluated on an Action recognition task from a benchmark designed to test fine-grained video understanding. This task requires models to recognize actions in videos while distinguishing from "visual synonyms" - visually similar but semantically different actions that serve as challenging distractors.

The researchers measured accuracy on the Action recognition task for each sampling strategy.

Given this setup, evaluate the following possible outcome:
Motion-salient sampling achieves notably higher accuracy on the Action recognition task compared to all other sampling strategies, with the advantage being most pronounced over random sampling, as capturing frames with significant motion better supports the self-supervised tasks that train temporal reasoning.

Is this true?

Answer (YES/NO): YES